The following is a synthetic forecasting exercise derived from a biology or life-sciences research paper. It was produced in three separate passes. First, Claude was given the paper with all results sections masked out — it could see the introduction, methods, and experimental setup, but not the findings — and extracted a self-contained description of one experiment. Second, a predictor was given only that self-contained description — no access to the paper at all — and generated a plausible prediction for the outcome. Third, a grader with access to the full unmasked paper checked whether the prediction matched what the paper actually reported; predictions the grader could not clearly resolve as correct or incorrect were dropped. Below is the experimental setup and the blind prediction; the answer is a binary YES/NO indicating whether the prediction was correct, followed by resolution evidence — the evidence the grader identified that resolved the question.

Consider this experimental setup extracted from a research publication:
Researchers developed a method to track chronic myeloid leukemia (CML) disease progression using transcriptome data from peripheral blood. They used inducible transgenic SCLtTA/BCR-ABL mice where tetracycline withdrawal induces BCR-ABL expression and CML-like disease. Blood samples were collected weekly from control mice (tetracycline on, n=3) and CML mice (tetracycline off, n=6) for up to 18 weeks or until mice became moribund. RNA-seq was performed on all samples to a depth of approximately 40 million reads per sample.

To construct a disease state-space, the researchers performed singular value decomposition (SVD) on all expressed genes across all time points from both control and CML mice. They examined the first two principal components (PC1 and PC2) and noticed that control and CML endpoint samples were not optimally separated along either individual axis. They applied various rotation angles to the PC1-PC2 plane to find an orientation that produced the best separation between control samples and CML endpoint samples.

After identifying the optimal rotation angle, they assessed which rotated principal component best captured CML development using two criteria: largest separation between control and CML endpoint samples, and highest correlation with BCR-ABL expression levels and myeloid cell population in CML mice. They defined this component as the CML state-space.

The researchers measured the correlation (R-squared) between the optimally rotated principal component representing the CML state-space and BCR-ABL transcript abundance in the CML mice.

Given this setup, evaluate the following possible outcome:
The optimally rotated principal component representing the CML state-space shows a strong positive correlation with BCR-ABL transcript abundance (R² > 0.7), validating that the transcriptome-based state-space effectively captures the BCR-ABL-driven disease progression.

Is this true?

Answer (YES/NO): NO